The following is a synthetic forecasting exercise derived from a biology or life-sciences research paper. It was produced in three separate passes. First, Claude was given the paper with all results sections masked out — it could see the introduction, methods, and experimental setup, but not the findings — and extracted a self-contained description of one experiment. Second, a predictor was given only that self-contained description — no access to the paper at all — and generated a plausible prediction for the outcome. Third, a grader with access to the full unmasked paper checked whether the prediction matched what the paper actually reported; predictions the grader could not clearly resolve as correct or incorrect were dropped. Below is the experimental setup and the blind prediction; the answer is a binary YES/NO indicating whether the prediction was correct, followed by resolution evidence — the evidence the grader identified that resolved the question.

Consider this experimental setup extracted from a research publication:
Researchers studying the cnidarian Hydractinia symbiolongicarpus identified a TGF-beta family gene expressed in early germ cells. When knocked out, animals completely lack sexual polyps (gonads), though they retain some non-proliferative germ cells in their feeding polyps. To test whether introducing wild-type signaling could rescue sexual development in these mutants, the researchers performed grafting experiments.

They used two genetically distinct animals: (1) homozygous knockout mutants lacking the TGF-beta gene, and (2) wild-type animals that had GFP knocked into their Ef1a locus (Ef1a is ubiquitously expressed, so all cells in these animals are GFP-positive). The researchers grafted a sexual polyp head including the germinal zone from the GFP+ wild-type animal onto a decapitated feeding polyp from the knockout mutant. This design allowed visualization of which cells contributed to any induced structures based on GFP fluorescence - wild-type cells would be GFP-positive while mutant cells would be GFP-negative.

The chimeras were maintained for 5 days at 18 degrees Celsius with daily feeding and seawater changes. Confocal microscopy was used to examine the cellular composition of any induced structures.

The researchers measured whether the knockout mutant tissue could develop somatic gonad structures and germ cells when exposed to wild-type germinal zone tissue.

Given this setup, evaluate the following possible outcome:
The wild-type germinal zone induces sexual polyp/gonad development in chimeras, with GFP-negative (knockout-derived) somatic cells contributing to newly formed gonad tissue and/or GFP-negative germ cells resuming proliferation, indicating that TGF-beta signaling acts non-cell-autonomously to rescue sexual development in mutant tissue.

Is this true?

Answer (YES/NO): YES